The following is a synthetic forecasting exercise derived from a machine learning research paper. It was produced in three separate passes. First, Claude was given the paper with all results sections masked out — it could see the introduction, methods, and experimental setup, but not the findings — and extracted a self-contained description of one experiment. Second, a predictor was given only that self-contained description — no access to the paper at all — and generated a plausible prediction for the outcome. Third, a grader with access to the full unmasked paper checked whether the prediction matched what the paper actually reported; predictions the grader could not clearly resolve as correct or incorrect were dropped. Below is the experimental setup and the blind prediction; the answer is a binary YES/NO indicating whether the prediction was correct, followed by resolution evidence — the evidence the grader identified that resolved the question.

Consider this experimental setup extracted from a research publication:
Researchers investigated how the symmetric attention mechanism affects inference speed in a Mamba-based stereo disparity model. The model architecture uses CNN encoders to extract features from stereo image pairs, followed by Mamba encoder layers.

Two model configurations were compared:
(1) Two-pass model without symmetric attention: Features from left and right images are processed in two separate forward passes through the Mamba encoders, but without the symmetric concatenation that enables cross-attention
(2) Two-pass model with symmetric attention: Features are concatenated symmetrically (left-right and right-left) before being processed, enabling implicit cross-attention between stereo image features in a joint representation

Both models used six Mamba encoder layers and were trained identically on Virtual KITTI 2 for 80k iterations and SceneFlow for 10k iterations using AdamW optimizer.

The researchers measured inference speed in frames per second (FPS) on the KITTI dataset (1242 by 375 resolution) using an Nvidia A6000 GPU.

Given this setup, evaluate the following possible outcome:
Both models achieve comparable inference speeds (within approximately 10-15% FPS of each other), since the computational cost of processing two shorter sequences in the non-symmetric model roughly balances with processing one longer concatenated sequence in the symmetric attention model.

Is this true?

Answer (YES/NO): NO